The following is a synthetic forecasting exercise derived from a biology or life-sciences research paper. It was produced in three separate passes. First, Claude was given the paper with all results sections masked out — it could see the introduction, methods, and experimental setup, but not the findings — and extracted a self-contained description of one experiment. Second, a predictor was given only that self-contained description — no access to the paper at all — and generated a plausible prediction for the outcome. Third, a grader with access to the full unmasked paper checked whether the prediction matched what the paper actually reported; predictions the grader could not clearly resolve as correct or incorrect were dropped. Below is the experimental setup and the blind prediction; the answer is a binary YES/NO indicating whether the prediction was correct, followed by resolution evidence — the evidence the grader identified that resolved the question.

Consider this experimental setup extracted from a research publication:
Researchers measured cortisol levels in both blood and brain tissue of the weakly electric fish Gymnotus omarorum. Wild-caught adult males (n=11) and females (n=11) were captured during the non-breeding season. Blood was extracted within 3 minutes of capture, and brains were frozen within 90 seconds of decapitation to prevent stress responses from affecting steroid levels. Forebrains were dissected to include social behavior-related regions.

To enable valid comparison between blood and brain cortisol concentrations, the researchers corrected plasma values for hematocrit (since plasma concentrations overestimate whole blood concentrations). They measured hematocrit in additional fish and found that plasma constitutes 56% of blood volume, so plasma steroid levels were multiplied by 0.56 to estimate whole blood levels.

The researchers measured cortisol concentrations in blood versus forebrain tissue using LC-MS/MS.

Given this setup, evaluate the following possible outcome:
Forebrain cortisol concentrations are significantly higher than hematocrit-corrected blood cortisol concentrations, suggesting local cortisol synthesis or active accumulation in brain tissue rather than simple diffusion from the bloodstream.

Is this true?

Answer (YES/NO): NO